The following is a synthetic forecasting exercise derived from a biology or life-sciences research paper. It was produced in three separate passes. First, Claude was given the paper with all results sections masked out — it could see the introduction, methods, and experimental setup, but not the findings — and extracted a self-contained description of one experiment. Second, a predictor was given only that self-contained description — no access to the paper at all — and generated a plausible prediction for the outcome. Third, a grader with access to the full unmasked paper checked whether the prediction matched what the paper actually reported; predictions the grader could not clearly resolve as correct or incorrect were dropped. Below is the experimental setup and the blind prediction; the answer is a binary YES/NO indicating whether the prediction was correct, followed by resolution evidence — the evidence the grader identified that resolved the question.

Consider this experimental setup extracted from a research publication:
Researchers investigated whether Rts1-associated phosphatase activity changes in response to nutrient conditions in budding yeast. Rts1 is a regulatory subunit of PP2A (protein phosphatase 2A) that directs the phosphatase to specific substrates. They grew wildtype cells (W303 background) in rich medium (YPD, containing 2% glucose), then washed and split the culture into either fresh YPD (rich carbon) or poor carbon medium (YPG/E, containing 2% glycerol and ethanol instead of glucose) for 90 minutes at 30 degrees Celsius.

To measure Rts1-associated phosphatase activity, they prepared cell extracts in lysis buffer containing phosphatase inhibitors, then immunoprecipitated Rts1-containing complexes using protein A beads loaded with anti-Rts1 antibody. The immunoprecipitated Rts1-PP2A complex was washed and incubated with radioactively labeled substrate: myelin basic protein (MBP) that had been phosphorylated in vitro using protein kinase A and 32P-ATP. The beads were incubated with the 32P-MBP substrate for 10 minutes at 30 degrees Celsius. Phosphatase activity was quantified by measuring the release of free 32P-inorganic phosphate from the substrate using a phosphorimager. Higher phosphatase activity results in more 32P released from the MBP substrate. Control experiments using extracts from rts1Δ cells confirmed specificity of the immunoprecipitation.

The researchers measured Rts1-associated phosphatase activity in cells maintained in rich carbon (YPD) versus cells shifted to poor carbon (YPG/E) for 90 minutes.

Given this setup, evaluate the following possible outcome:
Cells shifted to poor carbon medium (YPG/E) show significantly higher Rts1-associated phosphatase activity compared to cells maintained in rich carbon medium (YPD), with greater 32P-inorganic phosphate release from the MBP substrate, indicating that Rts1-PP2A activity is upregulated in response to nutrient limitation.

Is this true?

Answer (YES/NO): NO